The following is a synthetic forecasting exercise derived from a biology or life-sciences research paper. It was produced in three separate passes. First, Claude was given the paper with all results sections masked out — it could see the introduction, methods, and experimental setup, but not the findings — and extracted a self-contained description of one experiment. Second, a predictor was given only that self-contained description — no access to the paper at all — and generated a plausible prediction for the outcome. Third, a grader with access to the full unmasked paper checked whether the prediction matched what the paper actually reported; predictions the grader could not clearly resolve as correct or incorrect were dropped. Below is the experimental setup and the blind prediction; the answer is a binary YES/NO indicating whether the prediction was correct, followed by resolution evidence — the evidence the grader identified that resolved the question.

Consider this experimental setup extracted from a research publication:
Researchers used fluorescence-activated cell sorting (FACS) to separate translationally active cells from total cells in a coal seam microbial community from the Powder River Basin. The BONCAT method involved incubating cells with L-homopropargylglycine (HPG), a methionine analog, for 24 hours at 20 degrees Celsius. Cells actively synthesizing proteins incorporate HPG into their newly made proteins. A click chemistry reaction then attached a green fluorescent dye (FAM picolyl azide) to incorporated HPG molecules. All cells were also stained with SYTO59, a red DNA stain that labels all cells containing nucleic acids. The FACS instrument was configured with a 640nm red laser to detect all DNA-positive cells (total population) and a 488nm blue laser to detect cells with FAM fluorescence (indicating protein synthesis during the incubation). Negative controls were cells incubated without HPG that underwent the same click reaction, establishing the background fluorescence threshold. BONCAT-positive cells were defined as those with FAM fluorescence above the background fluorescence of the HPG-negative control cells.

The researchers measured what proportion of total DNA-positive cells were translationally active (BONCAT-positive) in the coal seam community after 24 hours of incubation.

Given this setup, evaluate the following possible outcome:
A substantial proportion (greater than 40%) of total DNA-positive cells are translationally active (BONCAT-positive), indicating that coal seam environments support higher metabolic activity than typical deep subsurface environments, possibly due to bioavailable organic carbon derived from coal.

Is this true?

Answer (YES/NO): NO